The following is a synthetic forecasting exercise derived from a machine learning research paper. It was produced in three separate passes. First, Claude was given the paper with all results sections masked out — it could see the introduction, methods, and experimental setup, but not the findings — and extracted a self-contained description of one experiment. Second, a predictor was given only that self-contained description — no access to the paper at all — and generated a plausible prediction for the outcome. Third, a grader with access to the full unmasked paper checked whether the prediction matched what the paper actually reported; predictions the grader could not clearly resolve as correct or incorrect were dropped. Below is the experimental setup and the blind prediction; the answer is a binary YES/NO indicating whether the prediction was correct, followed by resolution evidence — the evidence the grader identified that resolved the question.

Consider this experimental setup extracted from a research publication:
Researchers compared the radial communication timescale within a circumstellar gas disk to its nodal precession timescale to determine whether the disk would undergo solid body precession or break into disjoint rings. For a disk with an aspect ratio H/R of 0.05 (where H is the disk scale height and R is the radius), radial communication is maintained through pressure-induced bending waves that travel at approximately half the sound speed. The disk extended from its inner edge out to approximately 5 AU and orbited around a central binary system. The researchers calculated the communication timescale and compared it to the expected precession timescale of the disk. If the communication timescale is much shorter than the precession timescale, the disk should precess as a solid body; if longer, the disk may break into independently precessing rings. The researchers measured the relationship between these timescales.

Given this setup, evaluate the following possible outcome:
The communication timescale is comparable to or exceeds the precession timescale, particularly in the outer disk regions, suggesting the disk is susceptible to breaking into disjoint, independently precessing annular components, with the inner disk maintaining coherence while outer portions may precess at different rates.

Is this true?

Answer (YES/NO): NO